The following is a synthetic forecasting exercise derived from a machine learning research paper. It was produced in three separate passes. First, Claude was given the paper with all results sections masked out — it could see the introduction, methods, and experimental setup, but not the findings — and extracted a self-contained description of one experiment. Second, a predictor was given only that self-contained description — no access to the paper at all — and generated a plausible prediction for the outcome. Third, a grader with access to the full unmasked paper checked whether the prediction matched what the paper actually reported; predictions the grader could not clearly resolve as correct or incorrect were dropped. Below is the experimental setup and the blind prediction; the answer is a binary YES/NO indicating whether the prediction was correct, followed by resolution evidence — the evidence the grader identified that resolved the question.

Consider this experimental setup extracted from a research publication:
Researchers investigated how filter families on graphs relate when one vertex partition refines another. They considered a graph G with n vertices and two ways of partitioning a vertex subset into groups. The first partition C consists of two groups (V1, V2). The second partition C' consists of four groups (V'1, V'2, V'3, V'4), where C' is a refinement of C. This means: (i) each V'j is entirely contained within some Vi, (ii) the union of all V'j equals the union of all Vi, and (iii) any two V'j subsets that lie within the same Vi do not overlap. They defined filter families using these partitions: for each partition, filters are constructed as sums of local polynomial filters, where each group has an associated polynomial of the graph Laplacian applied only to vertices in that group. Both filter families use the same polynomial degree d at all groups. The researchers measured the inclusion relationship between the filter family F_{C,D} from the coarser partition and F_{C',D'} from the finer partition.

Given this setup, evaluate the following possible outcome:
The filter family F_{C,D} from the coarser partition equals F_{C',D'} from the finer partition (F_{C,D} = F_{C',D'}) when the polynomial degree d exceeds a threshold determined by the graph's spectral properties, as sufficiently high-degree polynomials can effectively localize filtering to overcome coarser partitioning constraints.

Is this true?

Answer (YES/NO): NO